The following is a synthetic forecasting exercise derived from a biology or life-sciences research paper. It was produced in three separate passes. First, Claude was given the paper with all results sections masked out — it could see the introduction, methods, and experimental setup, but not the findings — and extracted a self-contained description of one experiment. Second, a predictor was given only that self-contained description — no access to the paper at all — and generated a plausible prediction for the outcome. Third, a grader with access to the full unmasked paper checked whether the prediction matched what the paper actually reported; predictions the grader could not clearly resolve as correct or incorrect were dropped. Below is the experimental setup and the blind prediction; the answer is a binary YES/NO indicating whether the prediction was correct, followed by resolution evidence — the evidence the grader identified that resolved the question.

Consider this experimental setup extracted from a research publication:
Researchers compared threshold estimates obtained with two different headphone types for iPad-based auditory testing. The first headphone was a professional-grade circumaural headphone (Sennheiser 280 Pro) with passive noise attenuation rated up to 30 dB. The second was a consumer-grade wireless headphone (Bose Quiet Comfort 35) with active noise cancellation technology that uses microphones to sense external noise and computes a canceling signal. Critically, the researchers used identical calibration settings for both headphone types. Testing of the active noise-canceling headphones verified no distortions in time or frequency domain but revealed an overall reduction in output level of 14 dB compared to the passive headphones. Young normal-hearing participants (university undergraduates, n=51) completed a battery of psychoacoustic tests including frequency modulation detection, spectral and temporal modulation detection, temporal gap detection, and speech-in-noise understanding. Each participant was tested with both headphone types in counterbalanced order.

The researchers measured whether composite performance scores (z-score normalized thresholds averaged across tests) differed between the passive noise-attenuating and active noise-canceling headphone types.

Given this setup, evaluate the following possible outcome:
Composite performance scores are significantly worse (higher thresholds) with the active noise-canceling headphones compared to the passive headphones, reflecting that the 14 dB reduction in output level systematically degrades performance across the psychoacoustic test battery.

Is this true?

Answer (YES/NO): NO